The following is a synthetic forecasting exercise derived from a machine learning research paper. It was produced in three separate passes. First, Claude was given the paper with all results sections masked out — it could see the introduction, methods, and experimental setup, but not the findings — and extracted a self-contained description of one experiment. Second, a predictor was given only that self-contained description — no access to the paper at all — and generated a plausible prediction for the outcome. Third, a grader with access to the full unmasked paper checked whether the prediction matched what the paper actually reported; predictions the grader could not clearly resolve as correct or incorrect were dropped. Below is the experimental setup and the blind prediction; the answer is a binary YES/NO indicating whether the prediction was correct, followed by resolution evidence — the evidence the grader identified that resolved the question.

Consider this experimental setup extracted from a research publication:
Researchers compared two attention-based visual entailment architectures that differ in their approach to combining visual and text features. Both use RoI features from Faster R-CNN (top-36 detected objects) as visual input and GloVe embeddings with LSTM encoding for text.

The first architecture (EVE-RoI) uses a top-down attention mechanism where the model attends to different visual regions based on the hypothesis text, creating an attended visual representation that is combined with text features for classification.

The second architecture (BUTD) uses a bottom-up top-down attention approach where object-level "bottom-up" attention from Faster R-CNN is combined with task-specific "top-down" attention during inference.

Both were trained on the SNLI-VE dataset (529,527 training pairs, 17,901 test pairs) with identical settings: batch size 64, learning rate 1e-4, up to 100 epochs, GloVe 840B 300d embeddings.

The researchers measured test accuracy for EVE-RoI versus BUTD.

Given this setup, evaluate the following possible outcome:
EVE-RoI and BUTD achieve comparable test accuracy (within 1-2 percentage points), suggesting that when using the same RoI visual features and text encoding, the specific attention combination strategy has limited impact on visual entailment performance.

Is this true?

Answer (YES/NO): YES